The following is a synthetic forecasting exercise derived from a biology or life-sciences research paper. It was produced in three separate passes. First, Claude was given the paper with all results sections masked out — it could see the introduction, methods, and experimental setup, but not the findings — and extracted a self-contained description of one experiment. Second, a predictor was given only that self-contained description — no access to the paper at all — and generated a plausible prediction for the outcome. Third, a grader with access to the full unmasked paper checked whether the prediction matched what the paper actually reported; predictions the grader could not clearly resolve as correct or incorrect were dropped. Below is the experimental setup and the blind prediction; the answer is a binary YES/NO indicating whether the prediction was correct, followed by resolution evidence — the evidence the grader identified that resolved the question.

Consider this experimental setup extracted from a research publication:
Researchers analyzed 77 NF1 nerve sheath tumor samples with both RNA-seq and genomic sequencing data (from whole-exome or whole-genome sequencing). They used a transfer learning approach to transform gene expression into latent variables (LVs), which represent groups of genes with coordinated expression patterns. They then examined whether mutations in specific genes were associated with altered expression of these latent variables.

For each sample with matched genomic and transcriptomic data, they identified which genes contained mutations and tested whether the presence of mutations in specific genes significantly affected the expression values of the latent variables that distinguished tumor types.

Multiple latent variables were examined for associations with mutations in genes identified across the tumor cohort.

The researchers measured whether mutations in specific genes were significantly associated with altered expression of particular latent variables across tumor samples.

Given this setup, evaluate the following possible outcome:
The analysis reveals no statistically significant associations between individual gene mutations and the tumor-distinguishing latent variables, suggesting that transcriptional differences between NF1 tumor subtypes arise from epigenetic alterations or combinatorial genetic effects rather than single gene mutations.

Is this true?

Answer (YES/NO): NO